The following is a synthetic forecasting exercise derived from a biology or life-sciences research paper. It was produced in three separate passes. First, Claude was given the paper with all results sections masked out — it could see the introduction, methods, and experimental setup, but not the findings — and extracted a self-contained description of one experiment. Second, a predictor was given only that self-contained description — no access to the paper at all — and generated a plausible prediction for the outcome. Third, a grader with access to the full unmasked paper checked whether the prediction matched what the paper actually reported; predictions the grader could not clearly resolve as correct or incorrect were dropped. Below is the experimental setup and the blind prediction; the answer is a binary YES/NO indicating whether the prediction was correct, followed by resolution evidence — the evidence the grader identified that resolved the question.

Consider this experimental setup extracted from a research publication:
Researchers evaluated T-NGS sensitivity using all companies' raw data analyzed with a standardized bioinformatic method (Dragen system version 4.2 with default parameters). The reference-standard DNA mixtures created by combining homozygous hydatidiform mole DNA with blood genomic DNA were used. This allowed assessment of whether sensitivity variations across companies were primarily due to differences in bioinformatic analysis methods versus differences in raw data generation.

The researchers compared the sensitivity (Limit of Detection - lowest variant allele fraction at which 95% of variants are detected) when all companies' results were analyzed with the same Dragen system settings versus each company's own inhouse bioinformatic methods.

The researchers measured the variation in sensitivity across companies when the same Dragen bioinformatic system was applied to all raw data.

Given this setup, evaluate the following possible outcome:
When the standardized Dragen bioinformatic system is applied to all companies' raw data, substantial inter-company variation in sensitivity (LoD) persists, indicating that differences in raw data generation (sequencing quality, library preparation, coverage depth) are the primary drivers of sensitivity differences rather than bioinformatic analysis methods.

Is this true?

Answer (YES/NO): YES